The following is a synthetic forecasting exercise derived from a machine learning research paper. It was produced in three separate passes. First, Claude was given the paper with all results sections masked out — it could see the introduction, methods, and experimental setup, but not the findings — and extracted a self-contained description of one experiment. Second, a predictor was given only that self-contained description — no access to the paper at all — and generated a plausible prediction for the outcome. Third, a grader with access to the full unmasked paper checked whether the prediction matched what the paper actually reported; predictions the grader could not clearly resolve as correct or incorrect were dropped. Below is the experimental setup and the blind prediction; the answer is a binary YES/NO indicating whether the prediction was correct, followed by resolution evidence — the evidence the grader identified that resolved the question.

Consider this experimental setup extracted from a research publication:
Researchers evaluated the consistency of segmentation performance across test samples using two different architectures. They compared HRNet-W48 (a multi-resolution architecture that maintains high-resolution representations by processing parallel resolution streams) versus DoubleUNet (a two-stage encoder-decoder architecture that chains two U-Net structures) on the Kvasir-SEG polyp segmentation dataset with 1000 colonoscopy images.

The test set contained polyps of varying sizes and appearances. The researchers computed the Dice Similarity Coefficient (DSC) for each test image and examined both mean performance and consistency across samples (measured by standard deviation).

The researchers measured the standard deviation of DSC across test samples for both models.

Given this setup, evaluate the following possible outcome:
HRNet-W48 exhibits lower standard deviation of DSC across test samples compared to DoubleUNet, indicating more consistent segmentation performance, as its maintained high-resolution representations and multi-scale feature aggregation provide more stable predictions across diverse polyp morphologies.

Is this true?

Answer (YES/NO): YES